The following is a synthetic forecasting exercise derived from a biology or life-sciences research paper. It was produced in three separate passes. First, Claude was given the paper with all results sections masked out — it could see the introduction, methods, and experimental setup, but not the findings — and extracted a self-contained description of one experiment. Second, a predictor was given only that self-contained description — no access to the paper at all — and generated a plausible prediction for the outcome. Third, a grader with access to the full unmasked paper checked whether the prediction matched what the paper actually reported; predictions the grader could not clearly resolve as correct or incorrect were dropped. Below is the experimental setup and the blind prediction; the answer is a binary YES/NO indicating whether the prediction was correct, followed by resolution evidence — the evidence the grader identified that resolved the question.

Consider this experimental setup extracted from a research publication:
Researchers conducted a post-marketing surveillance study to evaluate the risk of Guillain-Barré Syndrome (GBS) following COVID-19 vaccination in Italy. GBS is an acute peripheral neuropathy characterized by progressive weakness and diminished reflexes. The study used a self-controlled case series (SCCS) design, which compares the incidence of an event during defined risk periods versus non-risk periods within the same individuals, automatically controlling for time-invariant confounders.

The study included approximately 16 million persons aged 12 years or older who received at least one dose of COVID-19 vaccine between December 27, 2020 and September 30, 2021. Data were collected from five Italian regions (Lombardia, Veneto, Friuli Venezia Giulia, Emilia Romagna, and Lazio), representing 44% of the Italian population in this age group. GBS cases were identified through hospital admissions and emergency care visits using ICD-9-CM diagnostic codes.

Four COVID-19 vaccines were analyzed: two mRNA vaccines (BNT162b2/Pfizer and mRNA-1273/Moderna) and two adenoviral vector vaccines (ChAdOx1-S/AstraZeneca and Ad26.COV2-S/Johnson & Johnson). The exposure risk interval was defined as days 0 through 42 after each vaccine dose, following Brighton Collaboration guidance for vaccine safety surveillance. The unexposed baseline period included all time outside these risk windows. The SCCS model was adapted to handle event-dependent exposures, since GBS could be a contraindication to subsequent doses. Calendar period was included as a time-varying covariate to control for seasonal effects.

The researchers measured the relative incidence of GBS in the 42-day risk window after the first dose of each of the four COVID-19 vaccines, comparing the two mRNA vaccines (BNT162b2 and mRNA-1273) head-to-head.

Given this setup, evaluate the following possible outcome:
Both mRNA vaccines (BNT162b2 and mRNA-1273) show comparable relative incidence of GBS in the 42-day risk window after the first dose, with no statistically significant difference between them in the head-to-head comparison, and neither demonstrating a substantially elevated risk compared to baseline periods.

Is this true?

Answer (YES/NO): NO